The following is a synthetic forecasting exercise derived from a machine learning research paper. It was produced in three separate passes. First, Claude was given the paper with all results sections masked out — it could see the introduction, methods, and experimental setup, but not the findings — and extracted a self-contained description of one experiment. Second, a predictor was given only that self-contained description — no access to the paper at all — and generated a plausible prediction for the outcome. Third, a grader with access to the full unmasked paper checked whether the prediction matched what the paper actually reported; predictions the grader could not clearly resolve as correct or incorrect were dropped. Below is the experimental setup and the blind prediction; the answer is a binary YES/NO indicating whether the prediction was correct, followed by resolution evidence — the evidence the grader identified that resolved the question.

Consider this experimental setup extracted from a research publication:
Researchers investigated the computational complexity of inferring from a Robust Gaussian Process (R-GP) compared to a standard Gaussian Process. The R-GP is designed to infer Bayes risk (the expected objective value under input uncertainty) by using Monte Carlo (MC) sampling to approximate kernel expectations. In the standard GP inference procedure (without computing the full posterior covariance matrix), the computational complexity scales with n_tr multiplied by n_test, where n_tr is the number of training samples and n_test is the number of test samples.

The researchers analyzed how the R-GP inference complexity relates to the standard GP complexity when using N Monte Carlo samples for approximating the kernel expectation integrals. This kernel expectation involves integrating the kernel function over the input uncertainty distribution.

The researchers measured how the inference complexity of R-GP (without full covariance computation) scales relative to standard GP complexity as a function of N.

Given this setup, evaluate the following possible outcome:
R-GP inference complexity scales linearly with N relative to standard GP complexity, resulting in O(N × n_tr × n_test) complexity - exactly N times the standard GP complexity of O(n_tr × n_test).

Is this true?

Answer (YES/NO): YES